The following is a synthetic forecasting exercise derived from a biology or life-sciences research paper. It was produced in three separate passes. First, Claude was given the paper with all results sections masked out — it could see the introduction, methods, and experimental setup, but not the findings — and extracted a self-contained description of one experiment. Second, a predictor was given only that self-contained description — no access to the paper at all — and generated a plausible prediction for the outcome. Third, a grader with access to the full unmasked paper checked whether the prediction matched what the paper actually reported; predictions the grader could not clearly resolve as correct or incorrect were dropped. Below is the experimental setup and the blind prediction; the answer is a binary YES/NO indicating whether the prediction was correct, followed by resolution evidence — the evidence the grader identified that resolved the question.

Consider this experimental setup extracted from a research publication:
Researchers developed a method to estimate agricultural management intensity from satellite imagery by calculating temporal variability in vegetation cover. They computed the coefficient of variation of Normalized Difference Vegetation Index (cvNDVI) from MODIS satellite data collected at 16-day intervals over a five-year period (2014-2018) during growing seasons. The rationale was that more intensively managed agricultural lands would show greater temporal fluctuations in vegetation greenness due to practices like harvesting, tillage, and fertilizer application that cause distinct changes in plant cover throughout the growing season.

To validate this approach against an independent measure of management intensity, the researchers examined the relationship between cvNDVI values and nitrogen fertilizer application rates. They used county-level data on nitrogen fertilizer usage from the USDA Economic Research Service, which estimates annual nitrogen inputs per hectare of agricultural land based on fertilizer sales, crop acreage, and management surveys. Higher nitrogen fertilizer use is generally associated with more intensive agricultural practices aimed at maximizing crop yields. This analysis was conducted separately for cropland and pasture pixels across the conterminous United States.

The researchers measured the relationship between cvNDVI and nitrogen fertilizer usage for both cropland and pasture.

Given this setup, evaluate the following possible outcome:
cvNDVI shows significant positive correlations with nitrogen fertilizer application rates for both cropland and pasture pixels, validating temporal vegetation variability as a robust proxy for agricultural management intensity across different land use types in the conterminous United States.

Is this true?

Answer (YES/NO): YES